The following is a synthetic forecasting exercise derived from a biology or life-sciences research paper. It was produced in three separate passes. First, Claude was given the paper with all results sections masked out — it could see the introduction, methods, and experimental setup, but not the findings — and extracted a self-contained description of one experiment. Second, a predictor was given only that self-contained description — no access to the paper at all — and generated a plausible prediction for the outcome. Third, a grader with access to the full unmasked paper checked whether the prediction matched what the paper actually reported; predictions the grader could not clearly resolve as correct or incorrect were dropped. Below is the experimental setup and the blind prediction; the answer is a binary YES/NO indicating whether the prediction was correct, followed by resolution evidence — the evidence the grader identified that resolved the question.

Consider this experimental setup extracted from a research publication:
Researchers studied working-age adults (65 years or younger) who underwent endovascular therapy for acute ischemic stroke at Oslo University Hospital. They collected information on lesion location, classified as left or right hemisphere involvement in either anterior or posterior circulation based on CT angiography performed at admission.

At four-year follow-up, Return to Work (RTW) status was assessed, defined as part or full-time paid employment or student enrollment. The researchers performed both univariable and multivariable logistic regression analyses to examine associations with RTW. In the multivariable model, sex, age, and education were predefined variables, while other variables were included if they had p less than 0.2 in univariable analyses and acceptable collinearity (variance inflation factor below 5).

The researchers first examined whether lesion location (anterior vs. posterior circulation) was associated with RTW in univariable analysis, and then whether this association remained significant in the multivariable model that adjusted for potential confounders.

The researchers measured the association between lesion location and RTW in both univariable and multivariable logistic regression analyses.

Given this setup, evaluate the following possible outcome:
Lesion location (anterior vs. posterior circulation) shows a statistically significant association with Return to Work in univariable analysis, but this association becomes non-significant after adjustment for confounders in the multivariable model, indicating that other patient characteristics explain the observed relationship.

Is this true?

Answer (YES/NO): YES